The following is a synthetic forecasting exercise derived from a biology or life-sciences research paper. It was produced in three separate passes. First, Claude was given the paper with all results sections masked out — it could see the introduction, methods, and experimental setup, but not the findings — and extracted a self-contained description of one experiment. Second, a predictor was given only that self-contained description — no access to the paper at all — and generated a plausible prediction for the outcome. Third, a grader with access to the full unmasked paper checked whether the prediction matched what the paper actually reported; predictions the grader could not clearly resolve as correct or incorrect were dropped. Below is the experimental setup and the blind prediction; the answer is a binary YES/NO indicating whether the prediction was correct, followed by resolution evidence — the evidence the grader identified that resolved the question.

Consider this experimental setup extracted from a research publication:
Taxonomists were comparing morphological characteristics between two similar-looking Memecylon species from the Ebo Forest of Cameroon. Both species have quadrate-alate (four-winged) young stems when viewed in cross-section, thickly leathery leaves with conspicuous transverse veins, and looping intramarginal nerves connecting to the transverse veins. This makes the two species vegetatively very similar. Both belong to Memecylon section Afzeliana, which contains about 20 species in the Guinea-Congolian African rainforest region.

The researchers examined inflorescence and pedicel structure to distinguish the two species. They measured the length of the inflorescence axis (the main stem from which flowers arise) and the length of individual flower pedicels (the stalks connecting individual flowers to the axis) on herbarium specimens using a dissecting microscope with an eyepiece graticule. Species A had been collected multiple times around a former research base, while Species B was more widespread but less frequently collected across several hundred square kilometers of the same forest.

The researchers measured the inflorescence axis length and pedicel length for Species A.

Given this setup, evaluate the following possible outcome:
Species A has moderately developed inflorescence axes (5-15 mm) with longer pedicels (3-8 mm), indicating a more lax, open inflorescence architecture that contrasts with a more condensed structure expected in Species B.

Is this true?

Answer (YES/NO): NO